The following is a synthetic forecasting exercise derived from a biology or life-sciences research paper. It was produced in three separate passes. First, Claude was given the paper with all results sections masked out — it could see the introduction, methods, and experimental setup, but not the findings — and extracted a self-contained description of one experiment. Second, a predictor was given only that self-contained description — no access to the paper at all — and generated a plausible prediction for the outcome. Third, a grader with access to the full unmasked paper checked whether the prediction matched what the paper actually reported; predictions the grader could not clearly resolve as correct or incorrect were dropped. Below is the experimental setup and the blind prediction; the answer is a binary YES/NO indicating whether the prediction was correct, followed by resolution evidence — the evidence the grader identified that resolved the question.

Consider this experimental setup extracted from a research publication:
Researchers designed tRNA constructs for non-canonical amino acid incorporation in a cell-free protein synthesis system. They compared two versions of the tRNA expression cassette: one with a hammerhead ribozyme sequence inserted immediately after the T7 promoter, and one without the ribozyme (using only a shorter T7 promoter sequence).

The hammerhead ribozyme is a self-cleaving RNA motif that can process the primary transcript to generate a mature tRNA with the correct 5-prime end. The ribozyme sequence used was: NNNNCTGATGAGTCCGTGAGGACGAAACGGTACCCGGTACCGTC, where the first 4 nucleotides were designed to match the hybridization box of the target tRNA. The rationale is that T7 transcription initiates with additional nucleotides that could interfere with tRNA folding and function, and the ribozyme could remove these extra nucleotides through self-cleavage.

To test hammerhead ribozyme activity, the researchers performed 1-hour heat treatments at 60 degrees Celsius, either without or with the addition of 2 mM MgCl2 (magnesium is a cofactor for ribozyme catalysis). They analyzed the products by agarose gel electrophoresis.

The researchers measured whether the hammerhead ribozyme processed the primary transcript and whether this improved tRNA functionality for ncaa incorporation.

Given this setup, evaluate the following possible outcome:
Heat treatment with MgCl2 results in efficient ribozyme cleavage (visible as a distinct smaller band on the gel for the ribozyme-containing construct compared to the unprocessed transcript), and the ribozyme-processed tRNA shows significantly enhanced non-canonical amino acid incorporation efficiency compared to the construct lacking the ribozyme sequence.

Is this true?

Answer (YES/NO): NO